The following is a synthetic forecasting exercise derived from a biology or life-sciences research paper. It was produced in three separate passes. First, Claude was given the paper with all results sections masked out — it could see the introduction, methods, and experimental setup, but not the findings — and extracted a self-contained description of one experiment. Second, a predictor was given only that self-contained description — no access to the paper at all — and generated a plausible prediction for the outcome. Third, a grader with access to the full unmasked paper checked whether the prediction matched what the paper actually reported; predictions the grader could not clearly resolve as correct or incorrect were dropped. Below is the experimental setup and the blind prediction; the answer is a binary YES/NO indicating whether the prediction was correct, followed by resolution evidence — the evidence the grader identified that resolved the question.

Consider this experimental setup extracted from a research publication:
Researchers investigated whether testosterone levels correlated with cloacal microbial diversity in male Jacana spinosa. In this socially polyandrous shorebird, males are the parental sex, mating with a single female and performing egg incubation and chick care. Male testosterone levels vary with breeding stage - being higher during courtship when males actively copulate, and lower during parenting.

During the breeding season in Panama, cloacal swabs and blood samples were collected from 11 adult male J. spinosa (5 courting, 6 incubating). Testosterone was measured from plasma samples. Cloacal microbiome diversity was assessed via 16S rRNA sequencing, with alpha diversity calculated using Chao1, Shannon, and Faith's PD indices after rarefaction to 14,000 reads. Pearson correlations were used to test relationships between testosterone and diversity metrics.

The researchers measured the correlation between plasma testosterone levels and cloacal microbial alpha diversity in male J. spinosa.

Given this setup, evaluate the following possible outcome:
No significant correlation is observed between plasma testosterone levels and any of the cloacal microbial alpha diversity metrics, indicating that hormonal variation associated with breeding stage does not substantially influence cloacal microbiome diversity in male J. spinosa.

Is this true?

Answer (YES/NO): YES